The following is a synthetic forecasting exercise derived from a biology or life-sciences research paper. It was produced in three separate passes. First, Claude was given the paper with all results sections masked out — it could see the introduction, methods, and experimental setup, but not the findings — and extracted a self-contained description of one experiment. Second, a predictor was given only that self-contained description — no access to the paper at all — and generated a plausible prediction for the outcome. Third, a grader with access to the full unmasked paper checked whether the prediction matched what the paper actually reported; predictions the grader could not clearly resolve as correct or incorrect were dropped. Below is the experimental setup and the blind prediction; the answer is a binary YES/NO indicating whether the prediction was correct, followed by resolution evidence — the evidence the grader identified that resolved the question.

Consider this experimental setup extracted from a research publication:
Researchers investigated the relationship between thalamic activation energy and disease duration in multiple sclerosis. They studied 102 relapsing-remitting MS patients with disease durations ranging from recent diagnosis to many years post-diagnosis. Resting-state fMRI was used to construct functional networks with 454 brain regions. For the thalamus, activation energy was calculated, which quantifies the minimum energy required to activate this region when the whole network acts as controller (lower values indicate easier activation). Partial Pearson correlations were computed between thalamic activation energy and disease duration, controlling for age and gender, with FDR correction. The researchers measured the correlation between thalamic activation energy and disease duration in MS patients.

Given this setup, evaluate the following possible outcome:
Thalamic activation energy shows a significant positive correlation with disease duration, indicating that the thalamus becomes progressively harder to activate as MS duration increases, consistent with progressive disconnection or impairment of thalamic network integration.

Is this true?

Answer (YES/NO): NO